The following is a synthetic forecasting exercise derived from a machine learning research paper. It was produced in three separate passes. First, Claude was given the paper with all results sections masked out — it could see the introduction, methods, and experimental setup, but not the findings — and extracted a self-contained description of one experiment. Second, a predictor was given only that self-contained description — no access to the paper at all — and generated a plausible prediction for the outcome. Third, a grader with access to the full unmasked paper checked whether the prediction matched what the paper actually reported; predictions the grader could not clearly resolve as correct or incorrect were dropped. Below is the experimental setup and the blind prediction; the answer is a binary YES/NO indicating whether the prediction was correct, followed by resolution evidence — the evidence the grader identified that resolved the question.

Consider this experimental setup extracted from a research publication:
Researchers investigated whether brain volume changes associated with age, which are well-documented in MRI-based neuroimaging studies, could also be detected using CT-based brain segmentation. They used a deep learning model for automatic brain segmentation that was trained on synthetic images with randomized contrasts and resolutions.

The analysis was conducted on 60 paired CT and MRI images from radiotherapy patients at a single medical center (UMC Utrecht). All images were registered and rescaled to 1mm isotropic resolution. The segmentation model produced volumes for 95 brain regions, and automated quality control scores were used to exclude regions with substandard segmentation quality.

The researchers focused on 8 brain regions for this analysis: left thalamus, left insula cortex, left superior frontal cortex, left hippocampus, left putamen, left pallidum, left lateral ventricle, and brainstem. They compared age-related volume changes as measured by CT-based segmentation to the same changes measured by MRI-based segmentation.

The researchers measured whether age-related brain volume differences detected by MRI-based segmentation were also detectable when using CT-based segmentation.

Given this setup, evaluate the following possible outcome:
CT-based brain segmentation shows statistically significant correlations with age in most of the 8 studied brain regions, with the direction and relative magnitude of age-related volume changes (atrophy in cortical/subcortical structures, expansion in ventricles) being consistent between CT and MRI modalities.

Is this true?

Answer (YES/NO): YES